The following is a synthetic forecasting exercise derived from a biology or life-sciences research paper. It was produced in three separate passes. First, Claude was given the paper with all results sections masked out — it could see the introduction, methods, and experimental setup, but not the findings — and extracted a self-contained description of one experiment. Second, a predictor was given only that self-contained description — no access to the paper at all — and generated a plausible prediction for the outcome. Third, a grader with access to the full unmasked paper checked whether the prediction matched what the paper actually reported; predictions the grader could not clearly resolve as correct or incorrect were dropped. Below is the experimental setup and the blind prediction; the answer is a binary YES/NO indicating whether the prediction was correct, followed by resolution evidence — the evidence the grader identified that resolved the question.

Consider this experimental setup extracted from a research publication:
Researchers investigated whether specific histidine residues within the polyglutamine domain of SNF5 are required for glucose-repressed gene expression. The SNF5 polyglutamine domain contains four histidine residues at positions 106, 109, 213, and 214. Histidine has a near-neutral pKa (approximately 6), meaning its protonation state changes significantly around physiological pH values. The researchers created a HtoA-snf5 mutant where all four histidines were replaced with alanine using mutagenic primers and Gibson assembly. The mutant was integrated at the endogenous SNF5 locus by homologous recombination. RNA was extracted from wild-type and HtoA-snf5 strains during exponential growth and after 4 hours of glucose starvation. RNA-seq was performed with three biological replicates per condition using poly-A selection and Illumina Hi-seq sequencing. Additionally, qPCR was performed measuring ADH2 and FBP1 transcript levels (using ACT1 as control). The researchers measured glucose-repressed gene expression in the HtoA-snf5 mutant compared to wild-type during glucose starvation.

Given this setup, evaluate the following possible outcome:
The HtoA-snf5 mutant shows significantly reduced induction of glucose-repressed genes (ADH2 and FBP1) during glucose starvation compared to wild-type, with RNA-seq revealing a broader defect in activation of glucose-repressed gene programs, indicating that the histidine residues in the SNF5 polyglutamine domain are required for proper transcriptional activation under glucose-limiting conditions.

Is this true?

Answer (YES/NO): YES